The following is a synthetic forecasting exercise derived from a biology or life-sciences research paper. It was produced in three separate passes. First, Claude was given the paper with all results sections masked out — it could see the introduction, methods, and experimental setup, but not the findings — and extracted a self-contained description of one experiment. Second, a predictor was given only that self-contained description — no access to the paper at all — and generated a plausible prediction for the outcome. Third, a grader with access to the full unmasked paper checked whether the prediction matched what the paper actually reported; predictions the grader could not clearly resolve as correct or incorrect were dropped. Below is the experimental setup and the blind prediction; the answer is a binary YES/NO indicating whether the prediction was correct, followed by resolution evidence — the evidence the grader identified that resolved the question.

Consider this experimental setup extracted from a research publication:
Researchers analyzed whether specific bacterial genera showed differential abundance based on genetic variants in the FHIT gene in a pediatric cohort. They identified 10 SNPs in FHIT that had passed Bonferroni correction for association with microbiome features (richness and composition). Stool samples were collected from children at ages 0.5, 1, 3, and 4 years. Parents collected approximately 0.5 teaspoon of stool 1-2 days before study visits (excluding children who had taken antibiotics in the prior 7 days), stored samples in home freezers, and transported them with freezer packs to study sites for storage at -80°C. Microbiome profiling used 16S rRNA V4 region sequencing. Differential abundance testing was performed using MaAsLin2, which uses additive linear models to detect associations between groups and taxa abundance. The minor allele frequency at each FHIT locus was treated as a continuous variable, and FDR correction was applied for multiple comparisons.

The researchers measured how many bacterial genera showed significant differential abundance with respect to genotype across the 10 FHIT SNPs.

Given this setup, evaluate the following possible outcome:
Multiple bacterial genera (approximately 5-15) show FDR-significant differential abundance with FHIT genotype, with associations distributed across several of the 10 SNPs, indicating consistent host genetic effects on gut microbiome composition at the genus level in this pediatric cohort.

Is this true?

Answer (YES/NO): YES